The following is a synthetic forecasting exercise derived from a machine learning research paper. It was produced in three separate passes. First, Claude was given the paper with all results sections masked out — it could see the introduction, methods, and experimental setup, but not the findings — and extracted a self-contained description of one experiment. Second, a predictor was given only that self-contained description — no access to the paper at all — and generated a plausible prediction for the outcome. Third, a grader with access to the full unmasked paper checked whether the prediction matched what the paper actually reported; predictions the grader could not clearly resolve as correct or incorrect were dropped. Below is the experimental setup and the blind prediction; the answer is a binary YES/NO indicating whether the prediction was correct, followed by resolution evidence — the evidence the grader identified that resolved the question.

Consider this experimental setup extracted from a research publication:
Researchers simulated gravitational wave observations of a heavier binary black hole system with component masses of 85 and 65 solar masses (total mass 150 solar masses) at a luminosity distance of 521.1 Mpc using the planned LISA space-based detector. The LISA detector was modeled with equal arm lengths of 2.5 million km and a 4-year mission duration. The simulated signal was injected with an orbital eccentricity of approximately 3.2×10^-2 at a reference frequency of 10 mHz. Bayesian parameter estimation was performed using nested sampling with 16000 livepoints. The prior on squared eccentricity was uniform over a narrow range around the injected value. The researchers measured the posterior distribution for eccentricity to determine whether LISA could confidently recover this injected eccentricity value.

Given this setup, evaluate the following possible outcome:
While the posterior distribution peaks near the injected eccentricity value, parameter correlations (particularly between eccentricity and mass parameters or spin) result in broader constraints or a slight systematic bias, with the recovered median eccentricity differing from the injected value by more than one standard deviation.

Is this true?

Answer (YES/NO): NO